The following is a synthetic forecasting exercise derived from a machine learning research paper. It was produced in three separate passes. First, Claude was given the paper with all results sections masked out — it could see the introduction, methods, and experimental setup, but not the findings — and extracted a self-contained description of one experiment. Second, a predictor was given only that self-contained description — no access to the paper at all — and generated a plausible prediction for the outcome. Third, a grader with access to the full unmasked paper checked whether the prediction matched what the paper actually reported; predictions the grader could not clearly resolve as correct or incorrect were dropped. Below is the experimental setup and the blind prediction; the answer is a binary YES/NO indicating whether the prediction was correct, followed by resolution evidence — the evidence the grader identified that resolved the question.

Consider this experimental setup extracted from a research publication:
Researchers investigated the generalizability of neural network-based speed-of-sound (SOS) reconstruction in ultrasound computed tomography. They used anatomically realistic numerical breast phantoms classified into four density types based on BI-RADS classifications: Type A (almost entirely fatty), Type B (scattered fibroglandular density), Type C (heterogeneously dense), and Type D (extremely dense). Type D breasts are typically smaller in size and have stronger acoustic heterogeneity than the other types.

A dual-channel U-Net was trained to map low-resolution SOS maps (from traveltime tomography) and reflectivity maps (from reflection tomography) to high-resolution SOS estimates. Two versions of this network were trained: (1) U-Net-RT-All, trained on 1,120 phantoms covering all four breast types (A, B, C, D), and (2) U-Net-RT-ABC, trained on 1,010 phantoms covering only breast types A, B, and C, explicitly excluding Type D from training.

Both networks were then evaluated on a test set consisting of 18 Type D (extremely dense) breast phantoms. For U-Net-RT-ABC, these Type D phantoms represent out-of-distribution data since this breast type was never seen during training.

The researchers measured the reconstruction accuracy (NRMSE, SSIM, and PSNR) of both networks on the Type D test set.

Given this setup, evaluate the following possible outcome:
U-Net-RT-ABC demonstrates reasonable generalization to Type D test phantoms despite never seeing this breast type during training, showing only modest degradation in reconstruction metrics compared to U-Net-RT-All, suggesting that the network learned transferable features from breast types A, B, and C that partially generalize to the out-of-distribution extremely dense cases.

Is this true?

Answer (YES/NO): YES